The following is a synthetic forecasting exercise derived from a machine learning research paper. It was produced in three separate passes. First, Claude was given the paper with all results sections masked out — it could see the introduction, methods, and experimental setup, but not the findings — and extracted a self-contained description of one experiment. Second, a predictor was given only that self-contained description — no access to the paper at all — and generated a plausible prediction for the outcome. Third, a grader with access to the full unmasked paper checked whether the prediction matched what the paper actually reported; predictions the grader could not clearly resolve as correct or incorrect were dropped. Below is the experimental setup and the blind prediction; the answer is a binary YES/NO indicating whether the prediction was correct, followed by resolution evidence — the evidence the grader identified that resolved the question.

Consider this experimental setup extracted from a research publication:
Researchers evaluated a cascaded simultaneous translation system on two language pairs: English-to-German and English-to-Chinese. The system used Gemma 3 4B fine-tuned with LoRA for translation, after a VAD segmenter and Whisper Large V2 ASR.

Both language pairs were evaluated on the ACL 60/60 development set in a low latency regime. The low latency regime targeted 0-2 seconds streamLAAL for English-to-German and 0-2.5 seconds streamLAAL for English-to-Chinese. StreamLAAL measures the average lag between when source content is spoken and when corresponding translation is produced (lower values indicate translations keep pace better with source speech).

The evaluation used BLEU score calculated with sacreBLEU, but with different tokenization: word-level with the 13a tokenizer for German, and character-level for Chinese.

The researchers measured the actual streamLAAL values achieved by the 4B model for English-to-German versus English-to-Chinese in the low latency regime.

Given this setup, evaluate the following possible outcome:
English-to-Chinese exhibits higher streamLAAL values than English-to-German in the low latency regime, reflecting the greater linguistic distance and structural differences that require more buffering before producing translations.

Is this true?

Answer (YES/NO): YES